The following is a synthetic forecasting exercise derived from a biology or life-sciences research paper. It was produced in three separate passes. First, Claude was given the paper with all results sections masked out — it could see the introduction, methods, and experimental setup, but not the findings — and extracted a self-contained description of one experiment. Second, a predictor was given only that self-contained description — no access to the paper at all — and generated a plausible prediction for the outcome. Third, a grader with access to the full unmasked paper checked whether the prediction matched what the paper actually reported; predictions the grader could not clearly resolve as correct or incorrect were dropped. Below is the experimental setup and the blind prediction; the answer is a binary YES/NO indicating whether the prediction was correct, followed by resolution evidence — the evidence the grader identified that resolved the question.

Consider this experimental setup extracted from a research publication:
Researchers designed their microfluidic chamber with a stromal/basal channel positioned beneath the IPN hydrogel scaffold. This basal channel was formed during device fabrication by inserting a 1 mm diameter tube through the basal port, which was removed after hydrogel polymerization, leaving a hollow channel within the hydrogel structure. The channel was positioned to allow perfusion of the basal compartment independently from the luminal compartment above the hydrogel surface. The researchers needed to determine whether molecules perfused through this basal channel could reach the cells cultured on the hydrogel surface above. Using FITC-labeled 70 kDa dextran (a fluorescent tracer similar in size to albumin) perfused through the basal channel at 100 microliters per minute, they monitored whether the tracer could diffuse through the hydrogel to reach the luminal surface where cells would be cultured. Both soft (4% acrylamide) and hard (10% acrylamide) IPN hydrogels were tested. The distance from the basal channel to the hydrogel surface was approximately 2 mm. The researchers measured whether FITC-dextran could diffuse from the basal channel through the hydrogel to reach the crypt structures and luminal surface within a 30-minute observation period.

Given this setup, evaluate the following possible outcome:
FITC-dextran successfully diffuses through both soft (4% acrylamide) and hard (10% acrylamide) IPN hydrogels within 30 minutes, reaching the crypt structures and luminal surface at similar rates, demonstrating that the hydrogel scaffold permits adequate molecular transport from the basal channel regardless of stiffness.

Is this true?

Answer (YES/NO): NO